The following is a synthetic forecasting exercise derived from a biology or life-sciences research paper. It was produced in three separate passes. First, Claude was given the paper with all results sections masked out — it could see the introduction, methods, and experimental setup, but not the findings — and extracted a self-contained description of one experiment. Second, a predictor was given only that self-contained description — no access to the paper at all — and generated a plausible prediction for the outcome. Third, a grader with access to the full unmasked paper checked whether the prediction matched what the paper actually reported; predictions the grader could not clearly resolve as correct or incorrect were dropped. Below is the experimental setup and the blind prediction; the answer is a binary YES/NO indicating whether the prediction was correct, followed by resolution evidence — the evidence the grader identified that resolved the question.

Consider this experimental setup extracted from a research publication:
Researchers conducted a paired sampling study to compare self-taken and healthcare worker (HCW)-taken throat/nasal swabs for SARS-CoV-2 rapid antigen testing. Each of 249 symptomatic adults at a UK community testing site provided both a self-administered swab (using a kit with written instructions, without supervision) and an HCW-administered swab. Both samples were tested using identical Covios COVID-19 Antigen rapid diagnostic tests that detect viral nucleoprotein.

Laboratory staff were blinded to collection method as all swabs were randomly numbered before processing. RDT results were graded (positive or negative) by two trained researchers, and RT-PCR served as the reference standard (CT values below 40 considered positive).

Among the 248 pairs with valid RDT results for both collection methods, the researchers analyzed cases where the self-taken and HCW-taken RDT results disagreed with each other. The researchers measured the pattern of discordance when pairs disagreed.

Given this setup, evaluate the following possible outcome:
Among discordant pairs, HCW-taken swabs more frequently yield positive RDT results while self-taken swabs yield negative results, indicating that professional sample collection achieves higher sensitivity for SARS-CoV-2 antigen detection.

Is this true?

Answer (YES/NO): NO